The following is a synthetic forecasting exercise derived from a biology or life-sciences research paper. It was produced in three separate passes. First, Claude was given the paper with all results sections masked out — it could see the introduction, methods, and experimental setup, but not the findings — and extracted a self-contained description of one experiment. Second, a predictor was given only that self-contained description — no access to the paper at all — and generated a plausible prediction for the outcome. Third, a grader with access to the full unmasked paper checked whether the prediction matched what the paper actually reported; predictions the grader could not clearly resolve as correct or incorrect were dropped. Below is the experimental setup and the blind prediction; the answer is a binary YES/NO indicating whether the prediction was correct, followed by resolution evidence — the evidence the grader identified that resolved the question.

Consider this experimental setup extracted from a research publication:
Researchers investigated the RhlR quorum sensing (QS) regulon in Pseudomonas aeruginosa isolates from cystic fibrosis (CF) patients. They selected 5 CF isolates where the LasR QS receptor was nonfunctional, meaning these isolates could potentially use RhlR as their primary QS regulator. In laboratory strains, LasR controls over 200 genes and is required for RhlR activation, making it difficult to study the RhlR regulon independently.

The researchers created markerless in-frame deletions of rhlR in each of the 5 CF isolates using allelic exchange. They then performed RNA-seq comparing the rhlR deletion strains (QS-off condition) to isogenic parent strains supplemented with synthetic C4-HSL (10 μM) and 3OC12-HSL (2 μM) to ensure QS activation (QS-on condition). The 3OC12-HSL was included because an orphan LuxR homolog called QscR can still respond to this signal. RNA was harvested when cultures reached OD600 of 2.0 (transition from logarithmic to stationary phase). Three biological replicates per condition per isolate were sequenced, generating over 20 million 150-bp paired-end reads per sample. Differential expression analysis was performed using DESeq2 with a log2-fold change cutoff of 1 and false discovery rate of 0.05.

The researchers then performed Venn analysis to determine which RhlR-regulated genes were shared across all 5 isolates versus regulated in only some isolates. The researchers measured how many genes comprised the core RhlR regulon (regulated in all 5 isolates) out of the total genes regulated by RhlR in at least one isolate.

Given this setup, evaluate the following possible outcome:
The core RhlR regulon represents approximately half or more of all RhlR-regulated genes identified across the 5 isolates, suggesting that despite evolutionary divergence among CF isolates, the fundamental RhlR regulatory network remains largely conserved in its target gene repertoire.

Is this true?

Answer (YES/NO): NO